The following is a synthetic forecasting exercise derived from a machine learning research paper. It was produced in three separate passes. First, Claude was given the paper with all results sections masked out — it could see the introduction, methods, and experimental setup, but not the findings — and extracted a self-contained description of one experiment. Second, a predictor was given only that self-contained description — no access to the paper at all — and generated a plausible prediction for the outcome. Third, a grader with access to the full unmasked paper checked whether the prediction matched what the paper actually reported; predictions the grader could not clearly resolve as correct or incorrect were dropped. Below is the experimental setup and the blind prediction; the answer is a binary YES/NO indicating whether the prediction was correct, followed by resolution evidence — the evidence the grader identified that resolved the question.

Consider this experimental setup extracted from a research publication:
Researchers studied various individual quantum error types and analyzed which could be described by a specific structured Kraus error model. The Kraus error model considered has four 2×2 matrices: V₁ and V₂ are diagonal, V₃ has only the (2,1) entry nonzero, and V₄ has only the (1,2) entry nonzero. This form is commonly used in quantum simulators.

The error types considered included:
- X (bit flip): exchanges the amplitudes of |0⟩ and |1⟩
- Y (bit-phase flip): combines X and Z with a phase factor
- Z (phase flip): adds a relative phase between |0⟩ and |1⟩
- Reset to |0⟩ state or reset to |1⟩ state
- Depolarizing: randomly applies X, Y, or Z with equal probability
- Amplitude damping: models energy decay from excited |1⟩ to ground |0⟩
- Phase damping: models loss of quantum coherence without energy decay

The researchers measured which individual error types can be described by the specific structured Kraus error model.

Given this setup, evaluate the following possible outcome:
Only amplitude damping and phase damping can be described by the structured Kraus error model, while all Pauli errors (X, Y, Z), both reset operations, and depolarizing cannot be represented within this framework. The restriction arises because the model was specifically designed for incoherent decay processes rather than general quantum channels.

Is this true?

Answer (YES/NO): NO